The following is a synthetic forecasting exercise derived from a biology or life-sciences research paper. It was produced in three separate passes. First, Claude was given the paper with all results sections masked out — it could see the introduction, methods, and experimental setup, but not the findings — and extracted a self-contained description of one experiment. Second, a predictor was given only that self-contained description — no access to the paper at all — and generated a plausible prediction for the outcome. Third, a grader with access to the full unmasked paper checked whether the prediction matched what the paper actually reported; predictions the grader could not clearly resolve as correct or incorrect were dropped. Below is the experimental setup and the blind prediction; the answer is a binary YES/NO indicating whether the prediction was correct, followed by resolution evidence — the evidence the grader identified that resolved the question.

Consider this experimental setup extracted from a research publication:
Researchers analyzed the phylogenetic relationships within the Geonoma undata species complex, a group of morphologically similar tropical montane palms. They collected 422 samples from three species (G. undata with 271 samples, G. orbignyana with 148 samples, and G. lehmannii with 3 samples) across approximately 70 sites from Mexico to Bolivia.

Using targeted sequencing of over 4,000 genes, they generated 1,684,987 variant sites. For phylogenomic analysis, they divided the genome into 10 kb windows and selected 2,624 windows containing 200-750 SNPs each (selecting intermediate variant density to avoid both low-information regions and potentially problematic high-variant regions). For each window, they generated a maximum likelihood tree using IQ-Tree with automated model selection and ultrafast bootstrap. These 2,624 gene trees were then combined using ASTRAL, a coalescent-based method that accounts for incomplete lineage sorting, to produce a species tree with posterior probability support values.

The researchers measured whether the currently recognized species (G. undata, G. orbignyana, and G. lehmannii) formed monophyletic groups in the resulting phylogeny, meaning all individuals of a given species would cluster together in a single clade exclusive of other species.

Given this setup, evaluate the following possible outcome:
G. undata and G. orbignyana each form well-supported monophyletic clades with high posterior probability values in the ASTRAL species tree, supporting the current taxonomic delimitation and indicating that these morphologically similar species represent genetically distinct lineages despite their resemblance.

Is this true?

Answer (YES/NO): NO